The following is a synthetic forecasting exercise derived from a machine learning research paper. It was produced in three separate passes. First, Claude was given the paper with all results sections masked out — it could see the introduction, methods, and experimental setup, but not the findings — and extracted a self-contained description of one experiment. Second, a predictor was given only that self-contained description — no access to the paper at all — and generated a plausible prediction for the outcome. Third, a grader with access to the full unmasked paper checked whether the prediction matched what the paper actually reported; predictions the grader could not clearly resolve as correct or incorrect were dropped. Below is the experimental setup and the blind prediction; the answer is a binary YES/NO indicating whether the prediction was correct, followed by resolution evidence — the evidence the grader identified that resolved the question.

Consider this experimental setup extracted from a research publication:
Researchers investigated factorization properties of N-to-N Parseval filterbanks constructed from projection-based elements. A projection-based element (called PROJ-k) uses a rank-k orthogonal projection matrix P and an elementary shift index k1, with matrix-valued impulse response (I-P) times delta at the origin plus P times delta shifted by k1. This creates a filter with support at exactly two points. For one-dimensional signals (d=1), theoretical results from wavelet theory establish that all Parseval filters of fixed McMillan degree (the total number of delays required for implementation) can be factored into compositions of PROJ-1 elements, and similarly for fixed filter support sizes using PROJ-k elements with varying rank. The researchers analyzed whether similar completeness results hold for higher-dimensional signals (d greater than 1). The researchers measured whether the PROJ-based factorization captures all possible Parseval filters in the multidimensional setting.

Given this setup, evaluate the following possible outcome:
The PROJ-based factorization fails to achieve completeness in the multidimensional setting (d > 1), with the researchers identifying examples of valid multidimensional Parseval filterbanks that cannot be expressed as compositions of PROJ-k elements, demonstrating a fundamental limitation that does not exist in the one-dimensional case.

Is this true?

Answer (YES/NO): NO